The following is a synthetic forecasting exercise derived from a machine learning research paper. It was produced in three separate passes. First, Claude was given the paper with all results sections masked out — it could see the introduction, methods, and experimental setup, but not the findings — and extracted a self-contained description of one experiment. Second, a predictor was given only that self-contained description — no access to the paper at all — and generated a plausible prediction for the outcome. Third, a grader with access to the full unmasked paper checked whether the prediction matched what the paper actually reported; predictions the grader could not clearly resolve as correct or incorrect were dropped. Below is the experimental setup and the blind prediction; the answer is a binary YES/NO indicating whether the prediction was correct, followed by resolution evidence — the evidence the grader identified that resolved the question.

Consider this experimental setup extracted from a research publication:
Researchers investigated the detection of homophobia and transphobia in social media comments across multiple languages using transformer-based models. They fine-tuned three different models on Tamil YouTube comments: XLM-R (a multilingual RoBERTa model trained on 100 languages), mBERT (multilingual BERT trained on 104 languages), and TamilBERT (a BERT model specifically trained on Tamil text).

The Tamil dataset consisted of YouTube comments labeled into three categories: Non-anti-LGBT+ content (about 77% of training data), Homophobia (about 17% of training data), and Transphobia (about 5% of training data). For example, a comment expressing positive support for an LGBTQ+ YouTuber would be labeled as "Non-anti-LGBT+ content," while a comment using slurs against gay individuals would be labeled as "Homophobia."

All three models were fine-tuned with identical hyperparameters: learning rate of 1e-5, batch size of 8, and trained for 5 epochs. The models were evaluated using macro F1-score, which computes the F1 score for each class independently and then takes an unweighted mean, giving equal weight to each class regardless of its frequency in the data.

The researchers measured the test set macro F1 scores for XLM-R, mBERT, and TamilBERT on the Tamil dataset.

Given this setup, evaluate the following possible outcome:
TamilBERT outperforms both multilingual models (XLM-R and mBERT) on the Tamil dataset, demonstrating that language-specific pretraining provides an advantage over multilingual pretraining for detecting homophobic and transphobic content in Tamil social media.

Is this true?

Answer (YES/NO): NO